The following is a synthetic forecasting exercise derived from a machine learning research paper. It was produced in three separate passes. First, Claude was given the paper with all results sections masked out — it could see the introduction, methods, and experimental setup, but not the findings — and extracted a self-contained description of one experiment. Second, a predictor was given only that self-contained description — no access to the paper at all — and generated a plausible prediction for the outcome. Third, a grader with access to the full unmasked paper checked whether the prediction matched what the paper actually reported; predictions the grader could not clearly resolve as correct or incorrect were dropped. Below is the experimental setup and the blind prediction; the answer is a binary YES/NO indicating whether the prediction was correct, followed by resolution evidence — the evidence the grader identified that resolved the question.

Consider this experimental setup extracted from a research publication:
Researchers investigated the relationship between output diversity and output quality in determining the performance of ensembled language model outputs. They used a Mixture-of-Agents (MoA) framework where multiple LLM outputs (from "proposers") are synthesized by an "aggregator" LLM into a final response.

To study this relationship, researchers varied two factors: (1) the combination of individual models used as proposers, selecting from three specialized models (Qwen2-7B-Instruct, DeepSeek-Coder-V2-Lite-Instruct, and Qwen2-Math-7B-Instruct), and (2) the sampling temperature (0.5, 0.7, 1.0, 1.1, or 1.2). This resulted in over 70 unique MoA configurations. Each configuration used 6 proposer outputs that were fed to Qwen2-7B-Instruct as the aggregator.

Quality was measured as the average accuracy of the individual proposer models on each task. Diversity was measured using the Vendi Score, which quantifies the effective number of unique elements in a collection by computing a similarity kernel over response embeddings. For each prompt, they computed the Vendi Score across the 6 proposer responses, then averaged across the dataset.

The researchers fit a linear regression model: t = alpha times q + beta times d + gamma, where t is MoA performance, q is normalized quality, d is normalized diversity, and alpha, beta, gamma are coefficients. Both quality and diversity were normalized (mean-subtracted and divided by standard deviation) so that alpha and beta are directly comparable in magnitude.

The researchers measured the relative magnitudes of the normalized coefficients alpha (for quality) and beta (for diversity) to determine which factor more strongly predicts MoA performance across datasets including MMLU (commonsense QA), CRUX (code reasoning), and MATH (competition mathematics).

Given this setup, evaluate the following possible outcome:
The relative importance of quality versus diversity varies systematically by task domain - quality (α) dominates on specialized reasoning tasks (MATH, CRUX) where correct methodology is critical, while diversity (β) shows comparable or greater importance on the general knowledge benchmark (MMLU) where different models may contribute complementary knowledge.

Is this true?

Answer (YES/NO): NO